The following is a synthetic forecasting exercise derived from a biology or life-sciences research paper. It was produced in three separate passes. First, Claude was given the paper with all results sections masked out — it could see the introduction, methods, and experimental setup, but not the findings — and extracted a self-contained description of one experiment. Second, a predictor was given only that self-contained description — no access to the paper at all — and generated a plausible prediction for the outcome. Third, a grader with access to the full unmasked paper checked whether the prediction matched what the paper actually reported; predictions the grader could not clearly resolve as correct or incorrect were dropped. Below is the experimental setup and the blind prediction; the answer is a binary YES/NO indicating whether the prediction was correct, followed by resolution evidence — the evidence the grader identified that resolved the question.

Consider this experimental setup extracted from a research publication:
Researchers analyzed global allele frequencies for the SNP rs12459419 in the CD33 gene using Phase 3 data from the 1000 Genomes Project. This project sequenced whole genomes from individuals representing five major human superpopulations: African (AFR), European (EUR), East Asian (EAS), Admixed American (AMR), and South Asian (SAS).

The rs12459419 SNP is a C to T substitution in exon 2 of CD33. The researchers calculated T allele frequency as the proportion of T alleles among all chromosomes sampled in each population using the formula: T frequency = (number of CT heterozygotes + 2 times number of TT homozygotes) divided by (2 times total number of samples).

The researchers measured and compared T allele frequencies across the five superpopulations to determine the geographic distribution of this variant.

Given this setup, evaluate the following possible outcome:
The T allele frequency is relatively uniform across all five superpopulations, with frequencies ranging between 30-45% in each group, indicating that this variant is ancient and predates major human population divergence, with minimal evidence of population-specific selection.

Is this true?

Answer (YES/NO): NO